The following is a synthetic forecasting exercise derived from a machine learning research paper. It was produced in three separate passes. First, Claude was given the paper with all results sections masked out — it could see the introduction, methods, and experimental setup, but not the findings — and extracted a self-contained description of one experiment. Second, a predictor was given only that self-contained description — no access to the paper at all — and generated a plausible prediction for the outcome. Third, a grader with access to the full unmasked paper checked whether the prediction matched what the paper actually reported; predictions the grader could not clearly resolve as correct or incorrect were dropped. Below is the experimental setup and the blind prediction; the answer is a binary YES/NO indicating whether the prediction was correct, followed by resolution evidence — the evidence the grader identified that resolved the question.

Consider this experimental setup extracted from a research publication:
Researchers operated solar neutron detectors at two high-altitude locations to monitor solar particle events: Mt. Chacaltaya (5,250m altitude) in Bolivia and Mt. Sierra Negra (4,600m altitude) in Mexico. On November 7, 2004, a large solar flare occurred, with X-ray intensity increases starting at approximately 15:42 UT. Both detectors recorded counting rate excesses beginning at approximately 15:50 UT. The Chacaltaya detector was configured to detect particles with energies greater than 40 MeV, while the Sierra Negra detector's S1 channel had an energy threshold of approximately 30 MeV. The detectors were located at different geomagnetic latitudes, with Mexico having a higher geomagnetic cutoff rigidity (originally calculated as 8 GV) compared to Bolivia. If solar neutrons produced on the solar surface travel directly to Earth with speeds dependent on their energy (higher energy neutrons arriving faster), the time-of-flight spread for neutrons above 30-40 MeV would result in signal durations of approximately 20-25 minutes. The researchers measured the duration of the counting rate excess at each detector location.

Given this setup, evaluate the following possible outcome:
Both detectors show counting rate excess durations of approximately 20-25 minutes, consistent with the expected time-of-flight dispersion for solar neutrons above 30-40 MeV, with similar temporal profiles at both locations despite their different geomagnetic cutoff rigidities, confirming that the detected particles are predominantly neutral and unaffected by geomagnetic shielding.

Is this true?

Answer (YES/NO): NO